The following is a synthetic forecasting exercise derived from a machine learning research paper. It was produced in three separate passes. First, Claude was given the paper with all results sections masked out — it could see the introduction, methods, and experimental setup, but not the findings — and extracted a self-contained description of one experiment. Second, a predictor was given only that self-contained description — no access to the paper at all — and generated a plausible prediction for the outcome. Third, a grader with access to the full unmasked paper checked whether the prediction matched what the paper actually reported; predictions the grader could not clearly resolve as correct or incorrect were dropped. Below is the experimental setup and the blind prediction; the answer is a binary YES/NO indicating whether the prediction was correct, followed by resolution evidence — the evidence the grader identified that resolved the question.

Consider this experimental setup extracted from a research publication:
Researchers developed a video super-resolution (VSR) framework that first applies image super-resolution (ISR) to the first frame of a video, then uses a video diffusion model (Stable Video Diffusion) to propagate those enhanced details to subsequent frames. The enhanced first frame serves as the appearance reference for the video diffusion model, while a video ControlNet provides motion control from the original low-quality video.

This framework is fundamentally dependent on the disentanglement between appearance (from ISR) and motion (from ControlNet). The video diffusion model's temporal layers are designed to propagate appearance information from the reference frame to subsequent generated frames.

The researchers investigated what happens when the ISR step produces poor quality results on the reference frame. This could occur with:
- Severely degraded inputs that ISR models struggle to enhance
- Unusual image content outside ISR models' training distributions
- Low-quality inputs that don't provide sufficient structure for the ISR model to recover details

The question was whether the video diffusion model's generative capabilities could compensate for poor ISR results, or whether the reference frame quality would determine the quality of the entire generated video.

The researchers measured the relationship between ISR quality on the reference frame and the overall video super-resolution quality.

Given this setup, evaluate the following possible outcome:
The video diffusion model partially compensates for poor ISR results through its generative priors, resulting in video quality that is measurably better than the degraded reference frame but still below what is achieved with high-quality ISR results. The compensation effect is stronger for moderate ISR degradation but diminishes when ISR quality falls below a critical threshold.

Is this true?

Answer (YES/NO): NO